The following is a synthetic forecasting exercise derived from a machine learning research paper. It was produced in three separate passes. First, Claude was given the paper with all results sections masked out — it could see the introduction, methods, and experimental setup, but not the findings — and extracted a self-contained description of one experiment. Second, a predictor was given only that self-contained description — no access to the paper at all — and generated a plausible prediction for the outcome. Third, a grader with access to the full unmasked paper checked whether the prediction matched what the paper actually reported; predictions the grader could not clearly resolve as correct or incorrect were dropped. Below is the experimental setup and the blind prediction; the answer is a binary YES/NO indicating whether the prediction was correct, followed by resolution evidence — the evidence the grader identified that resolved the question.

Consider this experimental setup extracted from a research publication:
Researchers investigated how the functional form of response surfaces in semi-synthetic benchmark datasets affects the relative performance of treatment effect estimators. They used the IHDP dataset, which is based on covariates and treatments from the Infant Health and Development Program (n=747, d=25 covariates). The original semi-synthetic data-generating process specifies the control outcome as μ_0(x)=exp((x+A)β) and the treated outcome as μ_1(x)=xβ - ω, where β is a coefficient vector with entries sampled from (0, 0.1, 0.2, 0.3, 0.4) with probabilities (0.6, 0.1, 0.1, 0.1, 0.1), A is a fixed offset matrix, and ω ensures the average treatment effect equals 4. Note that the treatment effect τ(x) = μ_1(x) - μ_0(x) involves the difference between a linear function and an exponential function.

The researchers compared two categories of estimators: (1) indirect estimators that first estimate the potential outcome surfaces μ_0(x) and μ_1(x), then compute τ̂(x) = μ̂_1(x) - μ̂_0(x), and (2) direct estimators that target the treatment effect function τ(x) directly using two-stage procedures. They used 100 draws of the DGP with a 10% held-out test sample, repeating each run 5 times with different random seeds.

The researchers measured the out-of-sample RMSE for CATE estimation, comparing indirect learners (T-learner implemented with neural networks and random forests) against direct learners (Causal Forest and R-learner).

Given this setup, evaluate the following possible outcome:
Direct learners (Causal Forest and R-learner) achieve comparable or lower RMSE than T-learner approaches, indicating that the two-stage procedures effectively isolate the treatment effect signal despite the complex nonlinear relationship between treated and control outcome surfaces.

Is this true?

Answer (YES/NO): NO